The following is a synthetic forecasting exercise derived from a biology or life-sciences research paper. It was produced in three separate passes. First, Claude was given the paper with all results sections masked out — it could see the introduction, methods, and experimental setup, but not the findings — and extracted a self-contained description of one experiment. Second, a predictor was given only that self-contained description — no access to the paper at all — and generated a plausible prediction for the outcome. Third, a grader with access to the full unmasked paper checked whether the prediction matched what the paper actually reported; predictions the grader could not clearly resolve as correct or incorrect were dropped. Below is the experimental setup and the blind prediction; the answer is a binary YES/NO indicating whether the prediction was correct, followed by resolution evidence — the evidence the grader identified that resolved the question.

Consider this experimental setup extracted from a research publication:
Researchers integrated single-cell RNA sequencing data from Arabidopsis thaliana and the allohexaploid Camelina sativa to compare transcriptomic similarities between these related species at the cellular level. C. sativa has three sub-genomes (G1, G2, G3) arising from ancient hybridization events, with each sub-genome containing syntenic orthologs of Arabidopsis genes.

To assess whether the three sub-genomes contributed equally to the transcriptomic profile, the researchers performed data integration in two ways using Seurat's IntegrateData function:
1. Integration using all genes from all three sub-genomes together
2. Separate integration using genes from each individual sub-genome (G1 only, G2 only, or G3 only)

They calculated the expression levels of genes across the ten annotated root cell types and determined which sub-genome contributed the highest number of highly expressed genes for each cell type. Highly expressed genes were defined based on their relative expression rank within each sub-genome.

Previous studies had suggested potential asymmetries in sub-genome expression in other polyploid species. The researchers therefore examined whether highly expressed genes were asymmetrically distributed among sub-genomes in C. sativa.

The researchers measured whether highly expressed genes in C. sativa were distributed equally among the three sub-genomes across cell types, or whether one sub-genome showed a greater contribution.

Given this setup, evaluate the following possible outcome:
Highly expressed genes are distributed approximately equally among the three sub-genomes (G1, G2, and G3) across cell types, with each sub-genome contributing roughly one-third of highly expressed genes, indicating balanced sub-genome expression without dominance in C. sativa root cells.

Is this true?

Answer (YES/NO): NO